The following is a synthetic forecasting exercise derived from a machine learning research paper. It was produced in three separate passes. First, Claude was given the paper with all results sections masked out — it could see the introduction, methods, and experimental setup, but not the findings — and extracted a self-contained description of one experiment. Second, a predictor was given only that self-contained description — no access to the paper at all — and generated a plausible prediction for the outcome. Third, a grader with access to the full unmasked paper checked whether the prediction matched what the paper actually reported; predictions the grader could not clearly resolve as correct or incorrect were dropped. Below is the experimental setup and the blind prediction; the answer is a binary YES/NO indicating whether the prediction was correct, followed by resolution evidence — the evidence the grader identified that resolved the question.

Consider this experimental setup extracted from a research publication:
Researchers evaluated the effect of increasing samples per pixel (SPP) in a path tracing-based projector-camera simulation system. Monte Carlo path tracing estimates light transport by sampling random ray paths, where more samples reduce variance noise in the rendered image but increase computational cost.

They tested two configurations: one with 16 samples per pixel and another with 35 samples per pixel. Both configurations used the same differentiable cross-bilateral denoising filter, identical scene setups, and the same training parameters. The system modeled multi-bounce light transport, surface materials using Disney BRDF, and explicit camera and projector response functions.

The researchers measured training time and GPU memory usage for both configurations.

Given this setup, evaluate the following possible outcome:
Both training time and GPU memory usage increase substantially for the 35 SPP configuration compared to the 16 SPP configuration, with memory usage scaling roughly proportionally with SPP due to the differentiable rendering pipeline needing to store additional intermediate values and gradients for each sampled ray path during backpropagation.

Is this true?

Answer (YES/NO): NO